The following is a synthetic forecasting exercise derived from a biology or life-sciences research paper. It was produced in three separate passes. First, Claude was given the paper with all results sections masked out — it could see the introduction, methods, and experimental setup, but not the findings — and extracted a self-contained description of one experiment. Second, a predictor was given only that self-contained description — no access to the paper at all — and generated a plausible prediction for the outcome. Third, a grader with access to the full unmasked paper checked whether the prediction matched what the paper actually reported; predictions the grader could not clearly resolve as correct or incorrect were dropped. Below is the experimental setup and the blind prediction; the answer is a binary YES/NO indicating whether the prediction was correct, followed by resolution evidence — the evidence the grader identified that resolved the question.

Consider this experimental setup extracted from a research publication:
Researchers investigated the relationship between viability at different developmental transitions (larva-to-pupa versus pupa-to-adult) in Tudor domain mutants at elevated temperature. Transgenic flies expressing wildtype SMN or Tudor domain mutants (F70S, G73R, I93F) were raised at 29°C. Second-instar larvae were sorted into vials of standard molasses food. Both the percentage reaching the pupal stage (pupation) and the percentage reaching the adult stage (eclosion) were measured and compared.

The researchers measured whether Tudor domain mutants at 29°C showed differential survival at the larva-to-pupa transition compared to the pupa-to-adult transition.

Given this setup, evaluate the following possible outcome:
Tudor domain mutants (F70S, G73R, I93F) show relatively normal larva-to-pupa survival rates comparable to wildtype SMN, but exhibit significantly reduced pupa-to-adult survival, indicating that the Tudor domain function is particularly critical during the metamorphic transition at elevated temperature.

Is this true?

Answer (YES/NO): NO